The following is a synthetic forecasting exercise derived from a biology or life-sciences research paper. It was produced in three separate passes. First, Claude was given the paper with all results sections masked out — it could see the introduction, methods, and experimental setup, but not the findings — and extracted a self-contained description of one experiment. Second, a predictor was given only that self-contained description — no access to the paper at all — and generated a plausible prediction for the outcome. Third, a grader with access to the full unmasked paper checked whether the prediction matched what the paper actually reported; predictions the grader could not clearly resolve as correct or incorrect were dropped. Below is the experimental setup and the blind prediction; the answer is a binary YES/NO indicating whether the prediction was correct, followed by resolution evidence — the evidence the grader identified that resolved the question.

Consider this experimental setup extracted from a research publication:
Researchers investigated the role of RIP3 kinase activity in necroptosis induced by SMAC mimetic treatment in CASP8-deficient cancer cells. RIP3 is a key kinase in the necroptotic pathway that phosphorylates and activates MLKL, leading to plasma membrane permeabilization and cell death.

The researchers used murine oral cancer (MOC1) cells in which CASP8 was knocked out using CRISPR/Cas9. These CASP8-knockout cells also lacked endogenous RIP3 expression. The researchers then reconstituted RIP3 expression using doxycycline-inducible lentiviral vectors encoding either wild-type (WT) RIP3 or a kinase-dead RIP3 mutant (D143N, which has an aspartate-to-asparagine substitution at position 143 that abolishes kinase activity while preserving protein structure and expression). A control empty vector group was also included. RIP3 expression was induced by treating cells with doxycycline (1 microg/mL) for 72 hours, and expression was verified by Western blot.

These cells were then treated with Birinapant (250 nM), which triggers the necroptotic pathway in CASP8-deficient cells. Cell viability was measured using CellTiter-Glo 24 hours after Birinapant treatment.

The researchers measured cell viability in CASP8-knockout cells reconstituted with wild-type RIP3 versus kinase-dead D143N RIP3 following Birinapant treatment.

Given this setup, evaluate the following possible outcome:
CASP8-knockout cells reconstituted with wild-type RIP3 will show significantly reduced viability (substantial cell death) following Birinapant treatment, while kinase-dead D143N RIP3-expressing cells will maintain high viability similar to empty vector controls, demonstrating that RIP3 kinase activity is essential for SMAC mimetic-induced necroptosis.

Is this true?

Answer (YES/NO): YES